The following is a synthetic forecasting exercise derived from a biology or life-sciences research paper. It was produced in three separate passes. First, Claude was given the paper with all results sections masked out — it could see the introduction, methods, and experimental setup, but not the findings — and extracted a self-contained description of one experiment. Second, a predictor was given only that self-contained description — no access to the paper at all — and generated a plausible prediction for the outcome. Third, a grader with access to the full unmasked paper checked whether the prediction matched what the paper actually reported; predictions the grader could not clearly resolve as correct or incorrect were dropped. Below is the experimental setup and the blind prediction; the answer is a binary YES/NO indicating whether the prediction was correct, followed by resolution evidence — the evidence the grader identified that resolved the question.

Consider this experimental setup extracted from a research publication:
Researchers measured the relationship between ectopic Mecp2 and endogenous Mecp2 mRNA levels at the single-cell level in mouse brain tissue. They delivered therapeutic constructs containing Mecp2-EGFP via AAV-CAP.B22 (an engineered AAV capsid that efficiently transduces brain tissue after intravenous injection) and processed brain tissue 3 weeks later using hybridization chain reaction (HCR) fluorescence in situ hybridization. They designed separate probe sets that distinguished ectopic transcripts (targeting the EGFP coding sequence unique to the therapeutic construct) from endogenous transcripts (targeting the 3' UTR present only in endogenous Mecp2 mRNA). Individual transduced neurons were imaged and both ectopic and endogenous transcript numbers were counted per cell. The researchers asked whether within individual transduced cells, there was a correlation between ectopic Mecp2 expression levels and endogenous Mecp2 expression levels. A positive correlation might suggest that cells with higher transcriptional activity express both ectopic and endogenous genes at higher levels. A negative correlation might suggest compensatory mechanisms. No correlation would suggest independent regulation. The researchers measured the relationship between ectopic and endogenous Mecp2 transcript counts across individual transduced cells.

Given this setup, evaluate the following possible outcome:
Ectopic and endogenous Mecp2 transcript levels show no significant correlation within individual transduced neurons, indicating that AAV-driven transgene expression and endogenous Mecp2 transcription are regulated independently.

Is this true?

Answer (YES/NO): YES